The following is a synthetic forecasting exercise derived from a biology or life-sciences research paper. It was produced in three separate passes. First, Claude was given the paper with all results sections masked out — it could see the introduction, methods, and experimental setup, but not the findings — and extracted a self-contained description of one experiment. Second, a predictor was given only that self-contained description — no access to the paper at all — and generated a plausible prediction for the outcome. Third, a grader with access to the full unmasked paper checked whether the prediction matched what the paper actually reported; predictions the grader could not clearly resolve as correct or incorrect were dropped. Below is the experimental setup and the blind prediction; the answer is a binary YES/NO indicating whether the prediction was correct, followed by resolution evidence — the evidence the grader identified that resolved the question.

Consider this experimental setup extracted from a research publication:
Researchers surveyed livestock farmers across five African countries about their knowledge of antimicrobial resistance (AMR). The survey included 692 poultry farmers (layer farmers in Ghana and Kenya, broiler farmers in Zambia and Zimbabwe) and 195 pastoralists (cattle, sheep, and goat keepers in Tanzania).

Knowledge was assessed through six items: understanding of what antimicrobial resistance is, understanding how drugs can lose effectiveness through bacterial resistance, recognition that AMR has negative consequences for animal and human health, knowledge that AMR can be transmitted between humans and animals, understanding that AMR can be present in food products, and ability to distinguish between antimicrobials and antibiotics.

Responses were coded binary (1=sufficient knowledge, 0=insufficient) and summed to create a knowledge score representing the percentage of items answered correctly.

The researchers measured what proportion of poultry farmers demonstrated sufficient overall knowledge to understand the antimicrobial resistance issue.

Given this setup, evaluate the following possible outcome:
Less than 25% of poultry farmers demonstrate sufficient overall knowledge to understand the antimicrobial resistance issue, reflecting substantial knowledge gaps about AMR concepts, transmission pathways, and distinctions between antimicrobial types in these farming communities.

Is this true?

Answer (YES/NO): NO